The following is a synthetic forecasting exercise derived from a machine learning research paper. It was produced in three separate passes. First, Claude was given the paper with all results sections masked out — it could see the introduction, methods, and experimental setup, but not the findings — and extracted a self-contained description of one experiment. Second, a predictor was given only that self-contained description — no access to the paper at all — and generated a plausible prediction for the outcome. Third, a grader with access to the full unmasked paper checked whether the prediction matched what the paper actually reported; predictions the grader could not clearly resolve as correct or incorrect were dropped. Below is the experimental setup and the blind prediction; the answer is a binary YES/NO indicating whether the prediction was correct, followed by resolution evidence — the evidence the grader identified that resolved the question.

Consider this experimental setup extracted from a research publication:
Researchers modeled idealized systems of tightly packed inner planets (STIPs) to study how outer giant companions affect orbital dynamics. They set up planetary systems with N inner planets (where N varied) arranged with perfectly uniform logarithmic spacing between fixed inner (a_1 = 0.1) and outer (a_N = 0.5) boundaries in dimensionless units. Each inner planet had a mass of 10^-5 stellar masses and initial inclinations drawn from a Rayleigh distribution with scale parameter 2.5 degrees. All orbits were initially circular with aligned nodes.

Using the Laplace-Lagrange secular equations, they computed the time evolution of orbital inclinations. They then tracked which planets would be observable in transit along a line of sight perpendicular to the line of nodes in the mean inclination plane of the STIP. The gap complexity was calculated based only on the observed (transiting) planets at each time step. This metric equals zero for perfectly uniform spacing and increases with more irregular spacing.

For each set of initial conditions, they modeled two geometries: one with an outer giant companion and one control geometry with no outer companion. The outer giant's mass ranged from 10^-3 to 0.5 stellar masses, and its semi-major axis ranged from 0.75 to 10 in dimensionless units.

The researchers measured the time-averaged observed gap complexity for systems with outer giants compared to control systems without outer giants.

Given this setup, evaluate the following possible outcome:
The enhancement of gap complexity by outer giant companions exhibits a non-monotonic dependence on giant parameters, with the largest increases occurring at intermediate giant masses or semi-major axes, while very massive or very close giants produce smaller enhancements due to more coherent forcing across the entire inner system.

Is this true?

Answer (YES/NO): NO